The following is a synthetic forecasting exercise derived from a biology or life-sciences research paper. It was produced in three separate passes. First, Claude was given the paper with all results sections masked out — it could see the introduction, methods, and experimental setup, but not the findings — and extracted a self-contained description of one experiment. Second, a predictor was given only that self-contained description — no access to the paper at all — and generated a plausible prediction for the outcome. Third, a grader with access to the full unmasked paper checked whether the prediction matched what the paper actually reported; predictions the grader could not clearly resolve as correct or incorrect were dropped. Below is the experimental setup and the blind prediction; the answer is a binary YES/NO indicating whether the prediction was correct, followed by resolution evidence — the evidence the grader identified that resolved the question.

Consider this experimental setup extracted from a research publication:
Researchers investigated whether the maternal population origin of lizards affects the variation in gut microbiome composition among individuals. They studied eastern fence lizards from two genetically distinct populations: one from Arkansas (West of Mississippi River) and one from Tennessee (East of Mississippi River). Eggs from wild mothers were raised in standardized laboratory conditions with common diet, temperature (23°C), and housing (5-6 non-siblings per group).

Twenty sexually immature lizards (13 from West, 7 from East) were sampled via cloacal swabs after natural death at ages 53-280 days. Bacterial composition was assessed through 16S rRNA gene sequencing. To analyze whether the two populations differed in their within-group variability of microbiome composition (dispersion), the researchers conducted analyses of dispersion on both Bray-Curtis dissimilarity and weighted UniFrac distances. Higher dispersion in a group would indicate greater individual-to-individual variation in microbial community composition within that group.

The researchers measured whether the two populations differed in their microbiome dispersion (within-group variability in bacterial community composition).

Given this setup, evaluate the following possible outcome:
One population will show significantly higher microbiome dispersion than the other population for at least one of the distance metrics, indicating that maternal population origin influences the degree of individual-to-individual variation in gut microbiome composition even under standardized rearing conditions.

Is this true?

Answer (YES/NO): NO